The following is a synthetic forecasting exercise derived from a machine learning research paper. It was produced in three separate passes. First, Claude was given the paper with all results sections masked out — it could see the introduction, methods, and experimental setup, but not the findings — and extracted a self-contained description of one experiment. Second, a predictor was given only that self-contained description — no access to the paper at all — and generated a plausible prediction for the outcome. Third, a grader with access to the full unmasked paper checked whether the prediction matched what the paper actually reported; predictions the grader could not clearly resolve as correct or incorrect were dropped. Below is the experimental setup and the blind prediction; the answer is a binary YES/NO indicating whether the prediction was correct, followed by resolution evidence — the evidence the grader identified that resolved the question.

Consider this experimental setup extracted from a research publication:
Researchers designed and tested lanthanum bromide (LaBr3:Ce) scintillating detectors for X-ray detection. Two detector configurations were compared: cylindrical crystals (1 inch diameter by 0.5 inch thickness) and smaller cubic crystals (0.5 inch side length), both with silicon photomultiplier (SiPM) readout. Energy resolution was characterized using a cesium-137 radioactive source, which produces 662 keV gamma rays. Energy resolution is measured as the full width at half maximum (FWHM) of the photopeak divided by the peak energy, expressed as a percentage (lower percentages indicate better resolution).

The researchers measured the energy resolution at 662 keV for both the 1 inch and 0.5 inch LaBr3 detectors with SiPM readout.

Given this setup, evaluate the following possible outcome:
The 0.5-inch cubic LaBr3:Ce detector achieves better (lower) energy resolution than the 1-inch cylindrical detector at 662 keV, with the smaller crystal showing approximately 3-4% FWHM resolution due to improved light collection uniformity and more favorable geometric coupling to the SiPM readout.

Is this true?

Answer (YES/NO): NO